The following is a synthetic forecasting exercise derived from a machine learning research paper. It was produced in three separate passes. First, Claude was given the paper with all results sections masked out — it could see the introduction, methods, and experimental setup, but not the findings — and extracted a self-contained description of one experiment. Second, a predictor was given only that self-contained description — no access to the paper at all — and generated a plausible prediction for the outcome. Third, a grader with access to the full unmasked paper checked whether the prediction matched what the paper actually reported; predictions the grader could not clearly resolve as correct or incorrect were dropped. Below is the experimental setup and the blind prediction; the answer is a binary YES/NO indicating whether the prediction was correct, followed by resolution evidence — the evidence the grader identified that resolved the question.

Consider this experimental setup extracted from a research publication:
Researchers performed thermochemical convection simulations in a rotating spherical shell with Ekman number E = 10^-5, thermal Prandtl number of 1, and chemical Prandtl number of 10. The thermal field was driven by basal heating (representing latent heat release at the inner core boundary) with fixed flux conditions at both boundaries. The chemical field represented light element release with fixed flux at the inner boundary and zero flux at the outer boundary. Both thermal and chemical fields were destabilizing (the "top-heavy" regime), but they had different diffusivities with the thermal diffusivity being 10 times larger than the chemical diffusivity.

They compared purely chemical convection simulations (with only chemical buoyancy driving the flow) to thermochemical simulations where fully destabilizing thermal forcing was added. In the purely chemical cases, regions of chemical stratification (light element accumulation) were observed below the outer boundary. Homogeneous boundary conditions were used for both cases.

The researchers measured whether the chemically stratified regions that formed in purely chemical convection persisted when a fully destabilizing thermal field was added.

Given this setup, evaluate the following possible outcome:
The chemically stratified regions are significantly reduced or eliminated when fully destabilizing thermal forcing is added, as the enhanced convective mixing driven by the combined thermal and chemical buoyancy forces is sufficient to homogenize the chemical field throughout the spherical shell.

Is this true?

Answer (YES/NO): NO